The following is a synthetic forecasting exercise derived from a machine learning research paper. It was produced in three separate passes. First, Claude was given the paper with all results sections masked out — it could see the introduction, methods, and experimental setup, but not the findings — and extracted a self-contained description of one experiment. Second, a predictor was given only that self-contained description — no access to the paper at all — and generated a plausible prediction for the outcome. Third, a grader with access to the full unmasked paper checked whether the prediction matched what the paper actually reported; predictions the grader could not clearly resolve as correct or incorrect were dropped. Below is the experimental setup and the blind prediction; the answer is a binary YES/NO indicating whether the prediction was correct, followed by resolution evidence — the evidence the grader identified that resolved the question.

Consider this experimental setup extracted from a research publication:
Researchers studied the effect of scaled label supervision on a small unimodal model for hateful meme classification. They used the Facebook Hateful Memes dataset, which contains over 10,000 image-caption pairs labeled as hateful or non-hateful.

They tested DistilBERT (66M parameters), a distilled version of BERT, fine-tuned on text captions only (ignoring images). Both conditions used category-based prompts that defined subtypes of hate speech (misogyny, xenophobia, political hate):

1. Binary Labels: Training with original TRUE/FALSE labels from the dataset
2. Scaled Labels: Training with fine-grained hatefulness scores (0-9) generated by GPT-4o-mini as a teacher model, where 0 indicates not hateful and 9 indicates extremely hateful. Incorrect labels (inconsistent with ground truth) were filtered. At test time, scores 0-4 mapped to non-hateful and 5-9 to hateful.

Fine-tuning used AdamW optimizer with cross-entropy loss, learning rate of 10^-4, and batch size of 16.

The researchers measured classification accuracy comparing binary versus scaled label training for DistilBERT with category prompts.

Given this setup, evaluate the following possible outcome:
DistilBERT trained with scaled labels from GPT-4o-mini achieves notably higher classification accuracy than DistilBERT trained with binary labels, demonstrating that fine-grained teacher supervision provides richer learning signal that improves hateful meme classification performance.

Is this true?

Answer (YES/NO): YES